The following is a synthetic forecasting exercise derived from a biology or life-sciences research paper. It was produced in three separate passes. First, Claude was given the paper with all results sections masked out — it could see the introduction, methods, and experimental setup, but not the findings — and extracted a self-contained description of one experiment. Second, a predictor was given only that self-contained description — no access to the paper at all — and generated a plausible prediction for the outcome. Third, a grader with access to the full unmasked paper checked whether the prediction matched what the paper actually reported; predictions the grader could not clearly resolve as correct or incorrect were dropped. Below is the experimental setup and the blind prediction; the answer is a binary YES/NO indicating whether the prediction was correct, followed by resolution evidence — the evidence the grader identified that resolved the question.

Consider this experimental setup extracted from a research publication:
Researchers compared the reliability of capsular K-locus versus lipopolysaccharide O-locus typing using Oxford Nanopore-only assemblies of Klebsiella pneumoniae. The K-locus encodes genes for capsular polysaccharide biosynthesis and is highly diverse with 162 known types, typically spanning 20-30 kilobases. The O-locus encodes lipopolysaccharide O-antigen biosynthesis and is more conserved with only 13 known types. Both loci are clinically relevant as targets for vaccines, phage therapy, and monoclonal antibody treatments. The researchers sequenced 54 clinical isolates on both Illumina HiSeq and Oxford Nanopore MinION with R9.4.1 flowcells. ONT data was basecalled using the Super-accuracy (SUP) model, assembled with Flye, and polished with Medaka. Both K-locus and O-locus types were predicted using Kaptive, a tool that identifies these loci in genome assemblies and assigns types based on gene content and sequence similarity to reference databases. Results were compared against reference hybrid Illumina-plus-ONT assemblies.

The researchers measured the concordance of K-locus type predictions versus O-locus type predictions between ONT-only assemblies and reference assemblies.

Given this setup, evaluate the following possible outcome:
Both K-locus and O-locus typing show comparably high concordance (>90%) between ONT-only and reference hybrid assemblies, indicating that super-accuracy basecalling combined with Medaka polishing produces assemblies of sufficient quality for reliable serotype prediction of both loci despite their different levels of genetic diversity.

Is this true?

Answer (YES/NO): YES